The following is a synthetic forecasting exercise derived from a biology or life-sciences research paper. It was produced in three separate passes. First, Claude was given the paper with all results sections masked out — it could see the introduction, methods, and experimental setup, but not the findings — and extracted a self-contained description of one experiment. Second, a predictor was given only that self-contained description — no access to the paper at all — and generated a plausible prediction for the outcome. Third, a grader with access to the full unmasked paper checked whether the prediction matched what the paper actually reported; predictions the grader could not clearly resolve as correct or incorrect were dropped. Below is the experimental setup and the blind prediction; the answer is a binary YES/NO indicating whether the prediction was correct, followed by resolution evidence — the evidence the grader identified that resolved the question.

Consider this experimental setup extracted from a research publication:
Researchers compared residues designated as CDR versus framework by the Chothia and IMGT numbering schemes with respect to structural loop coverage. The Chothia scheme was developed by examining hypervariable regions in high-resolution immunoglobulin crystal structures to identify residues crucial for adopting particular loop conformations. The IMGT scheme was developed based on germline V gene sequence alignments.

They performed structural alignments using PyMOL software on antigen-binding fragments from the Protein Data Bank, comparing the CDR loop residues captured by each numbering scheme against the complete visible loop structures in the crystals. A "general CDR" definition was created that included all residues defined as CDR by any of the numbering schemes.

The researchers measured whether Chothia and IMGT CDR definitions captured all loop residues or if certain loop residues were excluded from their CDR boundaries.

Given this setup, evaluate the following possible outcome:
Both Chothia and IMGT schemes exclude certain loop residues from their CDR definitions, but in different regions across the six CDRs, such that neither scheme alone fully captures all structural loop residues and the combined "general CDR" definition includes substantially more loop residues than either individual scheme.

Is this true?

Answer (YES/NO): NO